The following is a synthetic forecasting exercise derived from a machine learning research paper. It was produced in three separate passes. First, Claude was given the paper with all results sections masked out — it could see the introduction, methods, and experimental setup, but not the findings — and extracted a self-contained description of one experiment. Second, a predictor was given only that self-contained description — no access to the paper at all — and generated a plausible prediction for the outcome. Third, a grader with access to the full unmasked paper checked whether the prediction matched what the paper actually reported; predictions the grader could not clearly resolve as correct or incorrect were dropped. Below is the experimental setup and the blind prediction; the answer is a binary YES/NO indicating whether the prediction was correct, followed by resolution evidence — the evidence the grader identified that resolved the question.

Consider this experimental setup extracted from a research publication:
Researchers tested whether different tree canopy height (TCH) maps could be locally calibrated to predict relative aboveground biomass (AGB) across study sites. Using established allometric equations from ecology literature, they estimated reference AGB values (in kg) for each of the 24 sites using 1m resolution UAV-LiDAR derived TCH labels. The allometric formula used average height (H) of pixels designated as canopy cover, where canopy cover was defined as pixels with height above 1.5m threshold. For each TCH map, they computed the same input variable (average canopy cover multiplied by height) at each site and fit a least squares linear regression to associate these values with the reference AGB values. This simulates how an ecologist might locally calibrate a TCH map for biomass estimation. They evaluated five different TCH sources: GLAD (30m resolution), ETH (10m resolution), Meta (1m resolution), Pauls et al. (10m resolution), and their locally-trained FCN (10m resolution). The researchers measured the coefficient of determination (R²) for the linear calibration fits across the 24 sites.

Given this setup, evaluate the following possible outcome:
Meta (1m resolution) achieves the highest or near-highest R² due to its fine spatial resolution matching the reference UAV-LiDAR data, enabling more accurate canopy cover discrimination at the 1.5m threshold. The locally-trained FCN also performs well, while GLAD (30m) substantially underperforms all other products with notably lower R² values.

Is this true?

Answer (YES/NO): NO